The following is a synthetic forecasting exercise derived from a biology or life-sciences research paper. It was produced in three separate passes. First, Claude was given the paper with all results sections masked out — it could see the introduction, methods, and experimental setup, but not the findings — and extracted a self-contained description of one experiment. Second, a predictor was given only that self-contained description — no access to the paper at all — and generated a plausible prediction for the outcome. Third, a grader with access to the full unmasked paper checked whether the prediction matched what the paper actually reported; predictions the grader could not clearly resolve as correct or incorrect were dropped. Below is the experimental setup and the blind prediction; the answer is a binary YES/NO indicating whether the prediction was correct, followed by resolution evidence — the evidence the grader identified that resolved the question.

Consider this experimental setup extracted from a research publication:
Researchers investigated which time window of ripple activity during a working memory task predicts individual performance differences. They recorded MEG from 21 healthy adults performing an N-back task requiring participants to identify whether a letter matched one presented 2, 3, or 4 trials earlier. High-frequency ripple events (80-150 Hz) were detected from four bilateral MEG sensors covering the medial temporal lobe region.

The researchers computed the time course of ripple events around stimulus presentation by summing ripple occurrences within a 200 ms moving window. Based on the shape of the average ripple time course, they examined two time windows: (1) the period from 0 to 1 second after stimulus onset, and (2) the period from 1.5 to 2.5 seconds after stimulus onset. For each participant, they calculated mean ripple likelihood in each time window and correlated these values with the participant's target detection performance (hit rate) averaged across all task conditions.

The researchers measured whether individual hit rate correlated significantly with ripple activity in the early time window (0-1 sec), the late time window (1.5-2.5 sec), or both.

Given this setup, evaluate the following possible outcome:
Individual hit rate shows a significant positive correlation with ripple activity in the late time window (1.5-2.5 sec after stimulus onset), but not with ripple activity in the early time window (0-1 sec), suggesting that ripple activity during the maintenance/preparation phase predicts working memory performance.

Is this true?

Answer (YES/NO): YES